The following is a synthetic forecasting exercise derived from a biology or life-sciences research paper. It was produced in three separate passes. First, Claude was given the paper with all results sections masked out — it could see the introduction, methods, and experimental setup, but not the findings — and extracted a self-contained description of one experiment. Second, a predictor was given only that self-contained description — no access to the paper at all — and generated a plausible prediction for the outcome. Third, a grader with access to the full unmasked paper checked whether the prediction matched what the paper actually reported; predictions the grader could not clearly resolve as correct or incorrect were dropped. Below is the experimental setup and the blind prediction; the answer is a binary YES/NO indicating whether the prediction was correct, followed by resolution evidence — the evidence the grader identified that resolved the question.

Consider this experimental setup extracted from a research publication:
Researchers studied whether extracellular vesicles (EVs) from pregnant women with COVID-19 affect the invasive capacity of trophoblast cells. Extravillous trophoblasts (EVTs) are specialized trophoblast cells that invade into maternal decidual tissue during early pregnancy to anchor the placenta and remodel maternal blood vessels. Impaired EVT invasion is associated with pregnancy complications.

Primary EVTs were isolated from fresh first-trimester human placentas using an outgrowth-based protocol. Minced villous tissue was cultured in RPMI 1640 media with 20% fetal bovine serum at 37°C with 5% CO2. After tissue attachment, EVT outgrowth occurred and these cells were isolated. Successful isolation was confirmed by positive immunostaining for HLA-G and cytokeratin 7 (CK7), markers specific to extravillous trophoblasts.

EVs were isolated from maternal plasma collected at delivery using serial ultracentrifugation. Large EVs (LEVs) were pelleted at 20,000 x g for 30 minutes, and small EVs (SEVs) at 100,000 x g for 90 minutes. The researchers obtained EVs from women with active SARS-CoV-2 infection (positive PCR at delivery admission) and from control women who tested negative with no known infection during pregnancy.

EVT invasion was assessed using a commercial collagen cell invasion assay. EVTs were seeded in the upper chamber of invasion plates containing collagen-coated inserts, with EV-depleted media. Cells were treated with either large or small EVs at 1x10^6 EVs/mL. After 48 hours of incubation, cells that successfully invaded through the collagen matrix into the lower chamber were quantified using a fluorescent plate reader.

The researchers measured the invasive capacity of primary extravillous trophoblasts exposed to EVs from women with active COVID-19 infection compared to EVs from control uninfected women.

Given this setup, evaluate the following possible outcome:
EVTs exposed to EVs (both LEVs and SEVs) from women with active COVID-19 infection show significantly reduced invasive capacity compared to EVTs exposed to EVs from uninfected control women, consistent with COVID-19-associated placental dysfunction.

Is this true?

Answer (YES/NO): YES